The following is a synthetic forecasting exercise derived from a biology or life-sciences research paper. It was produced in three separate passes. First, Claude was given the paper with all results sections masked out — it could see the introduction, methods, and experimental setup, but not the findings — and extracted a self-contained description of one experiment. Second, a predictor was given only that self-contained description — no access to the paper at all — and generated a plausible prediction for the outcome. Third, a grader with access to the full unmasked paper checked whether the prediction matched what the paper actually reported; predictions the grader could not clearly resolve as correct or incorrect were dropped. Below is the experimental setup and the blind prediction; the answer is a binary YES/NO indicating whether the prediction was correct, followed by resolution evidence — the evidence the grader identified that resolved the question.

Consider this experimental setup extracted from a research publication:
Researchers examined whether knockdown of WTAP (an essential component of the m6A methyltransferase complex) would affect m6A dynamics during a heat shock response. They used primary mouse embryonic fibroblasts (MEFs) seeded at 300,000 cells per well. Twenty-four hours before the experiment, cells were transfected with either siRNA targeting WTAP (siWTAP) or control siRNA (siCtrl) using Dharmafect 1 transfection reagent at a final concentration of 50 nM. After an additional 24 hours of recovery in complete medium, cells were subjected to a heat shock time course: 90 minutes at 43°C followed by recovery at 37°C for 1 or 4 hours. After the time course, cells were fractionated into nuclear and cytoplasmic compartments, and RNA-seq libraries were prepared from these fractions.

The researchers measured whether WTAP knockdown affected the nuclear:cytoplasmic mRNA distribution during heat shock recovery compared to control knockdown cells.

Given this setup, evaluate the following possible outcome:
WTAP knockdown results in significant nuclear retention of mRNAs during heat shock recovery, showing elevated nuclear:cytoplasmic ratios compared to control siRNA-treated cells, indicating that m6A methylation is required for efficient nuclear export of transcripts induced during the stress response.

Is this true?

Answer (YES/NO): NO